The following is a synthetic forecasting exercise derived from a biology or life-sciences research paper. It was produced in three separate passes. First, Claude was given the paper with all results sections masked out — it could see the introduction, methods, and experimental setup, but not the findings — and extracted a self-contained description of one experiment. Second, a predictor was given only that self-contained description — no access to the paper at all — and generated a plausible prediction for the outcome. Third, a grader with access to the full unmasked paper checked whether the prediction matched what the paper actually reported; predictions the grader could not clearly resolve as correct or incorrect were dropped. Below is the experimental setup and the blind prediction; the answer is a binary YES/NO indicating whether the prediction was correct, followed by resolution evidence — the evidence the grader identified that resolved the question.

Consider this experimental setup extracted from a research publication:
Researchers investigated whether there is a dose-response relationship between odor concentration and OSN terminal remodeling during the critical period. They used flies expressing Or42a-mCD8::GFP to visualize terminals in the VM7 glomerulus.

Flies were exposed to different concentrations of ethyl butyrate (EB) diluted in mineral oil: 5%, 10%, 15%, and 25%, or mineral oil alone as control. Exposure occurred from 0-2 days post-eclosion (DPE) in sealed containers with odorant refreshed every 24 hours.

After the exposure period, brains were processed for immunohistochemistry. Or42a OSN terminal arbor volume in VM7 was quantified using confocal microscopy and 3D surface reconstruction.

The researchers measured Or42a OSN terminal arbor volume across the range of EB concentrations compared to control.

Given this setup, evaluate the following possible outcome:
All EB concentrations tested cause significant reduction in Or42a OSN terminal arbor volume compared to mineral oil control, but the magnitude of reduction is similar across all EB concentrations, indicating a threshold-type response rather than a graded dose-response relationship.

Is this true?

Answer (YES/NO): NO